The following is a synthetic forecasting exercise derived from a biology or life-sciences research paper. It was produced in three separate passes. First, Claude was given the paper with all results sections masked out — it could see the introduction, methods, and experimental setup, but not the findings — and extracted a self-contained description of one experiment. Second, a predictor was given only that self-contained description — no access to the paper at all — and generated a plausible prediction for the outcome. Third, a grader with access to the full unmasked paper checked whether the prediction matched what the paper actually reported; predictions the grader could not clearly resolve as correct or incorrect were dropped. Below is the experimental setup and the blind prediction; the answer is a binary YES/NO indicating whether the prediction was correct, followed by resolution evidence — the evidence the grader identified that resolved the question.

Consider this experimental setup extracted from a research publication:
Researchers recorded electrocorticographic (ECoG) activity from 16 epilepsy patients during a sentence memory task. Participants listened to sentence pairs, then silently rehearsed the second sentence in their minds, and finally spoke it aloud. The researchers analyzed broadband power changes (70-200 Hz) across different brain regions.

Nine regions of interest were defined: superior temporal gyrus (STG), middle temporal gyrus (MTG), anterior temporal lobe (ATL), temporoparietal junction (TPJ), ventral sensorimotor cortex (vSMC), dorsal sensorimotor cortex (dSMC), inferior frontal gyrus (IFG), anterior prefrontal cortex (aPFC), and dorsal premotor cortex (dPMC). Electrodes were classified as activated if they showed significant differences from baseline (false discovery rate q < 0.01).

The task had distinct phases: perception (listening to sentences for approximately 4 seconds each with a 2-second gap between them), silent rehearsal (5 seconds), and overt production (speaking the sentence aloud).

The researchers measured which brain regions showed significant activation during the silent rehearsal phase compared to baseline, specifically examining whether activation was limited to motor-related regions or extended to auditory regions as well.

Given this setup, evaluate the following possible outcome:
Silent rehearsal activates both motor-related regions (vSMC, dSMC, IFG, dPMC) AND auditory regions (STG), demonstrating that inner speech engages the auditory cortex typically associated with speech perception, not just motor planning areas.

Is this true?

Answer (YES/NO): NO